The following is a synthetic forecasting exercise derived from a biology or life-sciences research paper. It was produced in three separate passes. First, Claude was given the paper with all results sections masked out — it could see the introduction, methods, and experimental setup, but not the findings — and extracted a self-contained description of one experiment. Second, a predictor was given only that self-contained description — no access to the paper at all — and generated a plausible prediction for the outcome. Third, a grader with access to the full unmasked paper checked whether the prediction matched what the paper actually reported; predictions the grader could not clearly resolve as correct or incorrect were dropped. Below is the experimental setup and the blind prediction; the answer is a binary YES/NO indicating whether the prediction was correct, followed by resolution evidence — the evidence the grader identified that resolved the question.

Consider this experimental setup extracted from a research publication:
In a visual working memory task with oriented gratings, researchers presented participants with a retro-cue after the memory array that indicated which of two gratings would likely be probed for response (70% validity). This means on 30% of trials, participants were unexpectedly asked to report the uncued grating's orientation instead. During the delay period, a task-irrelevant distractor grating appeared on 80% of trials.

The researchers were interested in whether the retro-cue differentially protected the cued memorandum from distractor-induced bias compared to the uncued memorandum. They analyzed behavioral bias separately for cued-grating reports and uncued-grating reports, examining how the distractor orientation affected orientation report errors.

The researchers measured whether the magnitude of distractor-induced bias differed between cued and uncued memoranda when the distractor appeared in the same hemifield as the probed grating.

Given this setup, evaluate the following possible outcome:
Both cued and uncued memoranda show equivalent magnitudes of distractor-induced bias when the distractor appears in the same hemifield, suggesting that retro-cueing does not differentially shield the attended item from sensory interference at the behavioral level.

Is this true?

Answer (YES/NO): NO